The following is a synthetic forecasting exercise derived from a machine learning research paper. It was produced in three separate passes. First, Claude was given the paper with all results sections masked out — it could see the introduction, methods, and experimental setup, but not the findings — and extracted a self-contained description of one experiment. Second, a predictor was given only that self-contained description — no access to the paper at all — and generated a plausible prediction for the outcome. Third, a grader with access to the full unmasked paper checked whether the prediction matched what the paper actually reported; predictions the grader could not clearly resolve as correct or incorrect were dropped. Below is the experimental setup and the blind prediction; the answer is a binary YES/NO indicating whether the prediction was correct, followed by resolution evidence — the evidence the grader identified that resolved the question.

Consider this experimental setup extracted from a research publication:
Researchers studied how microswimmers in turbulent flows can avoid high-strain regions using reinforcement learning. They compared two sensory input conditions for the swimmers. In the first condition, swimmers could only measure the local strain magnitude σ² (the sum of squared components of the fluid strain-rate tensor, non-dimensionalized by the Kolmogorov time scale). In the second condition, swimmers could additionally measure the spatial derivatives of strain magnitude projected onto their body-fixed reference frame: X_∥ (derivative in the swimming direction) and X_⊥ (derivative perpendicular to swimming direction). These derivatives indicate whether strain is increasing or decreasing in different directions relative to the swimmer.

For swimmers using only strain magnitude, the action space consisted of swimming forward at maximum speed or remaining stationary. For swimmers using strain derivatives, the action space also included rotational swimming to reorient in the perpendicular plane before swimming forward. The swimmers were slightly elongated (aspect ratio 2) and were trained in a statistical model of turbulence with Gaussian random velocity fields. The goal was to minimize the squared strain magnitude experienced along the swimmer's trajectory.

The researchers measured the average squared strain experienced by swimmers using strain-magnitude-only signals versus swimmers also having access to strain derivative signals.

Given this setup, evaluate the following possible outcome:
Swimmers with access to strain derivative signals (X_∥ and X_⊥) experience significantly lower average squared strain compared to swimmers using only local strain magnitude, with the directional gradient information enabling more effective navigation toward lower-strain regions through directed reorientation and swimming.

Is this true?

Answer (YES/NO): YES